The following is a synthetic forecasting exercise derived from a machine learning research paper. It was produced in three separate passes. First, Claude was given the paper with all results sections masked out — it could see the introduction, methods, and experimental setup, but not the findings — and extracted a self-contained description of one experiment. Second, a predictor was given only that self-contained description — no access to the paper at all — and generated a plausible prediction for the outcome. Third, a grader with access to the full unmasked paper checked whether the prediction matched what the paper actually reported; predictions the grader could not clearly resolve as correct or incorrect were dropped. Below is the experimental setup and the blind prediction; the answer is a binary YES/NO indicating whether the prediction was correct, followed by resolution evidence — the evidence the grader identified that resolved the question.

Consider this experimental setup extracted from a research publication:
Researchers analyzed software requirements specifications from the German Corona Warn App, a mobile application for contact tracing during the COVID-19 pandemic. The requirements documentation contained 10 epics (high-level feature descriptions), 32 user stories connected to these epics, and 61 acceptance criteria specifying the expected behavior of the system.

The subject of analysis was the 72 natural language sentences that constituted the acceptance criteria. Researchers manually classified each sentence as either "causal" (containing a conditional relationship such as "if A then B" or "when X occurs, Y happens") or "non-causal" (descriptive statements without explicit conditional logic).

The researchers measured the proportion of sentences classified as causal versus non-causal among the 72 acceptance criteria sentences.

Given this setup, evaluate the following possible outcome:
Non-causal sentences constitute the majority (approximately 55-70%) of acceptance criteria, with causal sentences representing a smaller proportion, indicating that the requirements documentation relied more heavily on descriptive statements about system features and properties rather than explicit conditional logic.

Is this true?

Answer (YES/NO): YES